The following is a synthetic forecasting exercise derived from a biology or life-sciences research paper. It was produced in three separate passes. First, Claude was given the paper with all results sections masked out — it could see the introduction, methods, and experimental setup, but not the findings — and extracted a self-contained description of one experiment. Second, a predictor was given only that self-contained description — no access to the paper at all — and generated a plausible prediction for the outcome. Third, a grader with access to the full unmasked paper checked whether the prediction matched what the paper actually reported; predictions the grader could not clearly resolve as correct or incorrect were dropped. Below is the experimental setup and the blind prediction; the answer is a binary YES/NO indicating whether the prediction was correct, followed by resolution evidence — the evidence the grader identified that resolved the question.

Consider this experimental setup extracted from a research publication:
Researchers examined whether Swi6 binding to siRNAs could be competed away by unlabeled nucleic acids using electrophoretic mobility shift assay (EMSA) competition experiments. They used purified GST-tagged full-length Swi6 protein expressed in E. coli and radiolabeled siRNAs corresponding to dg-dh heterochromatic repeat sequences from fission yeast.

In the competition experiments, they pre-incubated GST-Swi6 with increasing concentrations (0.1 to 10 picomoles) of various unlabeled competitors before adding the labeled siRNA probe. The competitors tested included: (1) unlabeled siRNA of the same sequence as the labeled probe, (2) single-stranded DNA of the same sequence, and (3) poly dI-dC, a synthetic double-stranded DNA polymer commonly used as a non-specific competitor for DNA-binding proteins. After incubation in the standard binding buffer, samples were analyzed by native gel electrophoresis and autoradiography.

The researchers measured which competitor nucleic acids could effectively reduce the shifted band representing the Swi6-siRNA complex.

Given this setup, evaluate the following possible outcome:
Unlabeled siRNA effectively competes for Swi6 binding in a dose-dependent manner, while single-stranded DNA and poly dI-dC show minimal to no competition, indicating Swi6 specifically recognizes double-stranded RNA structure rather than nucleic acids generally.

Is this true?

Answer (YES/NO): NO